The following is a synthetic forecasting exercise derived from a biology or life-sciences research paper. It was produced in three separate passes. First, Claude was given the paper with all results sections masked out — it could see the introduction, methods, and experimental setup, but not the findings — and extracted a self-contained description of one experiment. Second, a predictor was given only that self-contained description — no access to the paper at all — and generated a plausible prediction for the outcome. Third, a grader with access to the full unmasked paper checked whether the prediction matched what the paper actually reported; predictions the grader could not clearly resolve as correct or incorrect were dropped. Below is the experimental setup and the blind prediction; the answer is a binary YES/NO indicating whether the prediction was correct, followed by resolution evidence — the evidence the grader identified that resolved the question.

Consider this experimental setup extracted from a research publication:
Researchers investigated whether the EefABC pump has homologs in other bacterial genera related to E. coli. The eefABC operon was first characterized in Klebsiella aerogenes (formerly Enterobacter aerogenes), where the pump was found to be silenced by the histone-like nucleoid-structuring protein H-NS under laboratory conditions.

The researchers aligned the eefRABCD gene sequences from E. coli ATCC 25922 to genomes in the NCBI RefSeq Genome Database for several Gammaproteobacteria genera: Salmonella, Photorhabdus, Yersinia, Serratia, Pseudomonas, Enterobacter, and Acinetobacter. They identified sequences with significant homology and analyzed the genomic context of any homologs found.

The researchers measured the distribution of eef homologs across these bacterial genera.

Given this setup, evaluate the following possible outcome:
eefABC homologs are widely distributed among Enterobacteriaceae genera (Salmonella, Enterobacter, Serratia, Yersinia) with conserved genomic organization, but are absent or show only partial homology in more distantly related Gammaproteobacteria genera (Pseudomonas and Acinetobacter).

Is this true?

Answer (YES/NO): NO